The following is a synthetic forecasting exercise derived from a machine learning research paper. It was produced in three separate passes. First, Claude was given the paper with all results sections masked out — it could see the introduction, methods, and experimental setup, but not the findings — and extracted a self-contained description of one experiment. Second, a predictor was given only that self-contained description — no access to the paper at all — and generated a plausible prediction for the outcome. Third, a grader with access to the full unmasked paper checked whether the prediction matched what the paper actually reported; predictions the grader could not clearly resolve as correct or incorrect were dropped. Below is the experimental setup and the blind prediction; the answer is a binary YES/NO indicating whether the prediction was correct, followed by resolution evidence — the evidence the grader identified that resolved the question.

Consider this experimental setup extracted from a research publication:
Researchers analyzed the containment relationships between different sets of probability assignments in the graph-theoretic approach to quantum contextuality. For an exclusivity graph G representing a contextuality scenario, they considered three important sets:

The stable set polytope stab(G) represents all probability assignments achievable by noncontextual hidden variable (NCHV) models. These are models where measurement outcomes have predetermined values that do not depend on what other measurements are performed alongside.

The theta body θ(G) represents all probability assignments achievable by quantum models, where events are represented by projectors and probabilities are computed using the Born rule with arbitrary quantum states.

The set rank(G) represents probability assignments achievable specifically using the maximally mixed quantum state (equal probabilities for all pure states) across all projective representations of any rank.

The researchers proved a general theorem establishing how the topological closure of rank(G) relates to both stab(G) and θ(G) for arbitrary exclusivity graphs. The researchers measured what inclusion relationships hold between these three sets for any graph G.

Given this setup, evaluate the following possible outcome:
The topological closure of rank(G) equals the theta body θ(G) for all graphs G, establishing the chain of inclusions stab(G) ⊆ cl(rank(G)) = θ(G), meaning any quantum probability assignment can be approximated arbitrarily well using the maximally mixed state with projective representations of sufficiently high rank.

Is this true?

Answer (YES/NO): NO